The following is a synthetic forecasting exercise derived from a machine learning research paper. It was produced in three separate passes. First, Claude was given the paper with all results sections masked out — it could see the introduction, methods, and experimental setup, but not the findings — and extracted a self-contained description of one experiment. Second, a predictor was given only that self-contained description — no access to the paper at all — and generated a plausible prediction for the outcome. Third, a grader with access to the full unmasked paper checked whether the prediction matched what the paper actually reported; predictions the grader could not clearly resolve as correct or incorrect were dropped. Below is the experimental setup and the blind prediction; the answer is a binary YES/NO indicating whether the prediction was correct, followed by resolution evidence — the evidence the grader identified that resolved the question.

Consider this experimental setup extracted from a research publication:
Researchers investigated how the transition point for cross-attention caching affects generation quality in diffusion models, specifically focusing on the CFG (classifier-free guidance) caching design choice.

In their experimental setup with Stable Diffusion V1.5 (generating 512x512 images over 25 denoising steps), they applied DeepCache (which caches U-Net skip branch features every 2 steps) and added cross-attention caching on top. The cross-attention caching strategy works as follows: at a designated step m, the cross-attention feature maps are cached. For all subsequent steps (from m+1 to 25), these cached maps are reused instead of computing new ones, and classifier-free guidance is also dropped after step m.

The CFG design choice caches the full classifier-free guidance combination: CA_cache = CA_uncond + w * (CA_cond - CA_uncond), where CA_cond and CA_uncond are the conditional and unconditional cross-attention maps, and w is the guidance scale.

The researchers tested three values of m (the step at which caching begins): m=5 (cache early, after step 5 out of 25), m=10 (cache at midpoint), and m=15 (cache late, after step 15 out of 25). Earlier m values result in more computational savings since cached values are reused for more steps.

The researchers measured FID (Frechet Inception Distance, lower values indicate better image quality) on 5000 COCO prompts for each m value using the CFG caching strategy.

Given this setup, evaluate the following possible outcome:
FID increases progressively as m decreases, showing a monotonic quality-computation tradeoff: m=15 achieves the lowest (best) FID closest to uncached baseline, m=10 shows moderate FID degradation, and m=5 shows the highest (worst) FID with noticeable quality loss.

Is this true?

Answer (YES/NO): YES